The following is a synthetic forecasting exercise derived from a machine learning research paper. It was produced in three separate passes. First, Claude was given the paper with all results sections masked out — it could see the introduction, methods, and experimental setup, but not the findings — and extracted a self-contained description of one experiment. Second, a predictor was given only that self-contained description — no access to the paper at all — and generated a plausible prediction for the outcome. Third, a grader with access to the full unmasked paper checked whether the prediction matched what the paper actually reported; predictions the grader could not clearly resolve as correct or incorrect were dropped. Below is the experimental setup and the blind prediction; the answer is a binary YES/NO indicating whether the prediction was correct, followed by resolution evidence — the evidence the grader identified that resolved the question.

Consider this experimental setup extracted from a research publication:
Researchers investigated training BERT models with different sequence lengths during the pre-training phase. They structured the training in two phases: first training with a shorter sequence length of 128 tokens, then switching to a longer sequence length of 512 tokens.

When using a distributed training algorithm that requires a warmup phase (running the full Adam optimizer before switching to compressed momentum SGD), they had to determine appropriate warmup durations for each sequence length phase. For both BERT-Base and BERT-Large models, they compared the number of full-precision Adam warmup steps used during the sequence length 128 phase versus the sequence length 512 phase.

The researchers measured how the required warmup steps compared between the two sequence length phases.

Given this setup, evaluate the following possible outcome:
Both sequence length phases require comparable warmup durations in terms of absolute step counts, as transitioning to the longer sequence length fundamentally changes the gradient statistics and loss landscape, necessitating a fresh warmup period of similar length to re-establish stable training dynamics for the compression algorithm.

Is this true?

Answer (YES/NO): NO